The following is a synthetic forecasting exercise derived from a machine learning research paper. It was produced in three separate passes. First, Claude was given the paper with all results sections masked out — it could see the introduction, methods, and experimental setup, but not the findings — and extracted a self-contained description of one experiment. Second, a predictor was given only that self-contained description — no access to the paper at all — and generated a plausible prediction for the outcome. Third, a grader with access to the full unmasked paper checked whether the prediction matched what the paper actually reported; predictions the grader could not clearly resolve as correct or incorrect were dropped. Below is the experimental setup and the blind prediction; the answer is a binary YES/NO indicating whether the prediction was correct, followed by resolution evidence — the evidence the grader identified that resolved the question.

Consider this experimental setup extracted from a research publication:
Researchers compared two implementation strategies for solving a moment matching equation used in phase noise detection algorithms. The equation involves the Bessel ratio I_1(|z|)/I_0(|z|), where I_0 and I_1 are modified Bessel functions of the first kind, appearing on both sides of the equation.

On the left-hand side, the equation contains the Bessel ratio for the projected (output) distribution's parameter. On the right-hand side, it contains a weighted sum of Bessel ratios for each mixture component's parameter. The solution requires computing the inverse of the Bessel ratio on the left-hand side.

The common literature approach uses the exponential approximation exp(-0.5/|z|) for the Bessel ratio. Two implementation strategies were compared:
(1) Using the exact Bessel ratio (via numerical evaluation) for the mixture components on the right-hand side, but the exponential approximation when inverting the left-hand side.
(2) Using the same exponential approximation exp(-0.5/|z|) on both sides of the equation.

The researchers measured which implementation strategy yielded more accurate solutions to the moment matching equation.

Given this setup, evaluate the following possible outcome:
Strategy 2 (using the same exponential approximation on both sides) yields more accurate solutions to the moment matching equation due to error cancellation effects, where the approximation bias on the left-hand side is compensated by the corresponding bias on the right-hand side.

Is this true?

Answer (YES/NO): YES